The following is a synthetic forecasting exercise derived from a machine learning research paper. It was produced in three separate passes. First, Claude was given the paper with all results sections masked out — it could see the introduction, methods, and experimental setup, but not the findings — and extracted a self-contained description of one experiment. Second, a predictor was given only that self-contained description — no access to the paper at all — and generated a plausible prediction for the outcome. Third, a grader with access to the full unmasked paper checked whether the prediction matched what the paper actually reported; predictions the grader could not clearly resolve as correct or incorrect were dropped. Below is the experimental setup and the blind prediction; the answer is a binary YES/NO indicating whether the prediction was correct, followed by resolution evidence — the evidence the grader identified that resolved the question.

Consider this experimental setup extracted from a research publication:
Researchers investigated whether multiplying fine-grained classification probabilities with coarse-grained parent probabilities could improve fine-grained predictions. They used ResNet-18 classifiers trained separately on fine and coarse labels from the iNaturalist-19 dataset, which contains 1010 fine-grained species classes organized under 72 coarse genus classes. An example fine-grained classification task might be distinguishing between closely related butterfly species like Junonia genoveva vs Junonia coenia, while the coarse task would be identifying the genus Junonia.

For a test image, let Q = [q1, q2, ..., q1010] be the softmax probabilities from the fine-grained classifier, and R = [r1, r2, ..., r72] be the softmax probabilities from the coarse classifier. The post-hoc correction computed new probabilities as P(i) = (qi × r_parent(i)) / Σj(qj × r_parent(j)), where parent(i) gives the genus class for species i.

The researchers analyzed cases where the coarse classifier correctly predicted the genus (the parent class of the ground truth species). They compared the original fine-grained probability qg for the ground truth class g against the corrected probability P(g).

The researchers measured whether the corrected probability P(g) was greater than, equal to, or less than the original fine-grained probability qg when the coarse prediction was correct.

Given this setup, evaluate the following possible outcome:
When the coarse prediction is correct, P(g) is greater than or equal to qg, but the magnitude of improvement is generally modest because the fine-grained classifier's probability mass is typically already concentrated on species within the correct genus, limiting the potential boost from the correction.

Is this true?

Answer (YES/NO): NO